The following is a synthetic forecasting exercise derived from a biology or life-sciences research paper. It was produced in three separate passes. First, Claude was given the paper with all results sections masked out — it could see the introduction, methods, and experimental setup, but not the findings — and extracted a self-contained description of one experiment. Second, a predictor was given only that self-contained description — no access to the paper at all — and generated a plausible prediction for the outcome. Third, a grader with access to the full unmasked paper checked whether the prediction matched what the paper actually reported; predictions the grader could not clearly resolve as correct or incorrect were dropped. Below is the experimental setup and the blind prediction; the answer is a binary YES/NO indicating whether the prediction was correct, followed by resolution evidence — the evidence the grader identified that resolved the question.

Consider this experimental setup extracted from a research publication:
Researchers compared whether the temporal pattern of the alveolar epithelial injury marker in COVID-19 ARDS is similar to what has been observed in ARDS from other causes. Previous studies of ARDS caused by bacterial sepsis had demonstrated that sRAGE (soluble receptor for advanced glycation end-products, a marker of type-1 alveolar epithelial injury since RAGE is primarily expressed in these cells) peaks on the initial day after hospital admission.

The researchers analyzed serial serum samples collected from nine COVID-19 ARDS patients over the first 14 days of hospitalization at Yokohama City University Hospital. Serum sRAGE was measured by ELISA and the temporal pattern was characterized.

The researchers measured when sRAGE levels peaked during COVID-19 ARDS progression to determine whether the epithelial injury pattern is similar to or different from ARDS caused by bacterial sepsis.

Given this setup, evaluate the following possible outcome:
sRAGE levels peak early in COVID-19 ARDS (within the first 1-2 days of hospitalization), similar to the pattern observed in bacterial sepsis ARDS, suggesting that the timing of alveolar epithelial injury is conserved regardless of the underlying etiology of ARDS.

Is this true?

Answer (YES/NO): YES